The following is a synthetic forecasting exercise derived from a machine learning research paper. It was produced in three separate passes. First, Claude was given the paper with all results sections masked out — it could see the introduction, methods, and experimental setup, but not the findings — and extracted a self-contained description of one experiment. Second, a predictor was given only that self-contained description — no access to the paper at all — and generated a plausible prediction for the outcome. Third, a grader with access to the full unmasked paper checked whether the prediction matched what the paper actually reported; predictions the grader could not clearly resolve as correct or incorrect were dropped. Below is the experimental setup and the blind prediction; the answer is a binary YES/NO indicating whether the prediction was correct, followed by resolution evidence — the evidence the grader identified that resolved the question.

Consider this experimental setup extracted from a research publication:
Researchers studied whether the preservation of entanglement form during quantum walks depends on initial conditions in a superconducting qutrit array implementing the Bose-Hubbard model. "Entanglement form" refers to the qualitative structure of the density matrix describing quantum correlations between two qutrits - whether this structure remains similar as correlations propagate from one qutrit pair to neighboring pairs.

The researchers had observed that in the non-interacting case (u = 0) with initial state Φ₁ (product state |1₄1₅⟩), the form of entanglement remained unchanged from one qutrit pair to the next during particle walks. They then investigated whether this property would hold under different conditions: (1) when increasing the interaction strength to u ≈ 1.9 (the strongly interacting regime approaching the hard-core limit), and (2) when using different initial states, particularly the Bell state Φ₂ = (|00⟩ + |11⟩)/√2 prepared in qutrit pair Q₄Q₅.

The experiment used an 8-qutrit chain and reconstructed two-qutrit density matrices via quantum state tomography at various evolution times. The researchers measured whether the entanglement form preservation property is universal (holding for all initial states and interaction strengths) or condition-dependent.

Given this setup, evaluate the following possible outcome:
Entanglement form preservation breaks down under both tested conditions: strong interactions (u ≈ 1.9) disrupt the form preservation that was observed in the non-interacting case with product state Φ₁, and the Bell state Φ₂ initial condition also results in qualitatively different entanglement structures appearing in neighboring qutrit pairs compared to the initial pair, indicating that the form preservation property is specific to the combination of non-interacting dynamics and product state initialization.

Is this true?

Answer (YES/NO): NO